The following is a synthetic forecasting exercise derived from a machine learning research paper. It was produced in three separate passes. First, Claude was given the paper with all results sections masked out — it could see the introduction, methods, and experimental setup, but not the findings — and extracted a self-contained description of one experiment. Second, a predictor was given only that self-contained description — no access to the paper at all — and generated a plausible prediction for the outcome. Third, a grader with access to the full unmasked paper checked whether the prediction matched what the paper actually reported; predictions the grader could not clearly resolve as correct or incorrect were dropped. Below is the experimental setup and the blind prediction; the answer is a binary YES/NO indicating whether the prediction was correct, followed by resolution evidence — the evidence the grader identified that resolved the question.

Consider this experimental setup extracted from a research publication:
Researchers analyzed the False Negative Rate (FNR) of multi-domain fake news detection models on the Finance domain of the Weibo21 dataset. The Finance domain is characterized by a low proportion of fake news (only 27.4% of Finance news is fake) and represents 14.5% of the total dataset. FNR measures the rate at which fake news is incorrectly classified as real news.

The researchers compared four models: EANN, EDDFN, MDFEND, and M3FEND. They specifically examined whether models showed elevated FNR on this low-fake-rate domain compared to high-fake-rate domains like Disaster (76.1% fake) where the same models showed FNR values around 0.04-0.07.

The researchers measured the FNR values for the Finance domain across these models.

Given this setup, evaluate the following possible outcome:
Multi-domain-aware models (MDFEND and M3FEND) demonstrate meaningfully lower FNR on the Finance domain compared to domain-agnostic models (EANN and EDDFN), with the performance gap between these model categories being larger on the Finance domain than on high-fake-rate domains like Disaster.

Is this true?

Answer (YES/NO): NO